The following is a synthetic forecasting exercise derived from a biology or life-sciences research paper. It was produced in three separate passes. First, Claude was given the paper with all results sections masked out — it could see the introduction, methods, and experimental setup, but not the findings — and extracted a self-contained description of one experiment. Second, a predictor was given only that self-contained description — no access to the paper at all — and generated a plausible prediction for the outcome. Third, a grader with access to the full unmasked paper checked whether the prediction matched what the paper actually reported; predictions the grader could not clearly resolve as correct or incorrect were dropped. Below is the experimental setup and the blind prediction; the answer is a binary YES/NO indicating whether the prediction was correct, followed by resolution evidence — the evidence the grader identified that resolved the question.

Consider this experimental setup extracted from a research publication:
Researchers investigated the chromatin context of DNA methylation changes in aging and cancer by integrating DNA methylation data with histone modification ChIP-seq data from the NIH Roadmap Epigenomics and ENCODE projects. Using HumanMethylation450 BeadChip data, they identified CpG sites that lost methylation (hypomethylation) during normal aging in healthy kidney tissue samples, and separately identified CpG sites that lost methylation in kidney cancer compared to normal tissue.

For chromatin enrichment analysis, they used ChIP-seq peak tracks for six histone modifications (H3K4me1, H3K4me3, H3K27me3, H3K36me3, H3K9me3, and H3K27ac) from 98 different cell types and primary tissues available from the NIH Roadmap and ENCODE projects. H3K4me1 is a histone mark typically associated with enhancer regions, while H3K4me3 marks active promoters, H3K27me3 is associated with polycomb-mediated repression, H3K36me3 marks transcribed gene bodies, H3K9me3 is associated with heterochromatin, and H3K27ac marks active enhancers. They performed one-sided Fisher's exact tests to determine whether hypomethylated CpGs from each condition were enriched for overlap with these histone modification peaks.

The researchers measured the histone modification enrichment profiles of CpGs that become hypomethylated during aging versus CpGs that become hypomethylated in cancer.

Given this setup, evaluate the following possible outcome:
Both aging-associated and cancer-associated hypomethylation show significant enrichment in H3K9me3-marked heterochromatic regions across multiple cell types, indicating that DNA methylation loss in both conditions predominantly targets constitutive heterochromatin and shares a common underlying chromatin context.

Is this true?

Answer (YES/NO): NO